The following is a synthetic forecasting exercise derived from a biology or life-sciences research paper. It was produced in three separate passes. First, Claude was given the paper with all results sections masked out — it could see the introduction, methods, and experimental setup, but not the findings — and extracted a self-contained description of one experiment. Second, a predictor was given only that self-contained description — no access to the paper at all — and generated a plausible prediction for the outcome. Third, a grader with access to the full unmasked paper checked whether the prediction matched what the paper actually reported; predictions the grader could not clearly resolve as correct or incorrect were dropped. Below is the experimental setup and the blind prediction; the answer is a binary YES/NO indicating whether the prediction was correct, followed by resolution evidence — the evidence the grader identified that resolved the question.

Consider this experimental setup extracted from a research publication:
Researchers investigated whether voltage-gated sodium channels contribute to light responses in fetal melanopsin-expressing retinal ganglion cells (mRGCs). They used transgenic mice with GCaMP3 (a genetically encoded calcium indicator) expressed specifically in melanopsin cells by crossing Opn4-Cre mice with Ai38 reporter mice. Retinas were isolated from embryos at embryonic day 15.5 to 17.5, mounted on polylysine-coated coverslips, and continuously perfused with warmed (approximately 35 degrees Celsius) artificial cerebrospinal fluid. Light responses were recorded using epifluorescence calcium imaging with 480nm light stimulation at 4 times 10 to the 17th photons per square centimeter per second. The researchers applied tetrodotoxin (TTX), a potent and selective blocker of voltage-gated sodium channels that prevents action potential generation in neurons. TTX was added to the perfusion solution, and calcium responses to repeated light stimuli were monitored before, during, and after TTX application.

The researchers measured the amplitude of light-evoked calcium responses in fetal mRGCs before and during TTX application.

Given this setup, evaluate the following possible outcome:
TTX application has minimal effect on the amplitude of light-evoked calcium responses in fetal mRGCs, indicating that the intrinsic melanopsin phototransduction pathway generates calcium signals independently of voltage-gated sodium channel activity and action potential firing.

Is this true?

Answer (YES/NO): NO